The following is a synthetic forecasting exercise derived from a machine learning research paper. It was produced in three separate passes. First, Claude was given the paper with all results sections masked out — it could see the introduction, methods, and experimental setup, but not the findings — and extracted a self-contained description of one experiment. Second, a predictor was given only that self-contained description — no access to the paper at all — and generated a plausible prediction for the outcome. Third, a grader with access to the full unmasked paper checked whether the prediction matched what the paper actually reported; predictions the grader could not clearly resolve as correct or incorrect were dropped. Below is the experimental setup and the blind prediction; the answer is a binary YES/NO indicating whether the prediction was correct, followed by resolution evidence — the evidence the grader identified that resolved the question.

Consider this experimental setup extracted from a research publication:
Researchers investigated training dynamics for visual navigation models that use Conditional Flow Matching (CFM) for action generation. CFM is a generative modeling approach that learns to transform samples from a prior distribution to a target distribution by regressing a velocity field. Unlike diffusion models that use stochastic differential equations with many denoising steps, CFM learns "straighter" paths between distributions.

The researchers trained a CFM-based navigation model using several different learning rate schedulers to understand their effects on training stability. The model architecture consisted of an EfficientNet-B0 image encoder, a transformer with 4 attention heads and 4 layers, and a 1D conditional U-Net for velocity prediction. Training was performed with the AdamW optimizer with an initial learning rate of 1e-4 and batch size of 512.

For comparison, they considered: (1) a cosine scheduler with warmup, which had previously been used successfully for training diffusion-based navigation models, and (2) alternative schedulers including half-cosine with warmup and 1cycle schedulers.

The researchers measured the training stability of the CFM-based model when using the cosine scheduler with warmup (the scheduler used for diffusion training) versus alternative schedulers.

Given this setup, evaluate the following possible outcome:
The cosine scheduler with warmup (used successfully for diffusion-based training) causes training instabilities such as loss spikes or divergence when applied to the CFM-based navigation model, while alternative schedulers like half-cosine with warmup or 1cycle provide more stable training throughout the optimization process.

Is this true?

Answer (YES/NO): YES